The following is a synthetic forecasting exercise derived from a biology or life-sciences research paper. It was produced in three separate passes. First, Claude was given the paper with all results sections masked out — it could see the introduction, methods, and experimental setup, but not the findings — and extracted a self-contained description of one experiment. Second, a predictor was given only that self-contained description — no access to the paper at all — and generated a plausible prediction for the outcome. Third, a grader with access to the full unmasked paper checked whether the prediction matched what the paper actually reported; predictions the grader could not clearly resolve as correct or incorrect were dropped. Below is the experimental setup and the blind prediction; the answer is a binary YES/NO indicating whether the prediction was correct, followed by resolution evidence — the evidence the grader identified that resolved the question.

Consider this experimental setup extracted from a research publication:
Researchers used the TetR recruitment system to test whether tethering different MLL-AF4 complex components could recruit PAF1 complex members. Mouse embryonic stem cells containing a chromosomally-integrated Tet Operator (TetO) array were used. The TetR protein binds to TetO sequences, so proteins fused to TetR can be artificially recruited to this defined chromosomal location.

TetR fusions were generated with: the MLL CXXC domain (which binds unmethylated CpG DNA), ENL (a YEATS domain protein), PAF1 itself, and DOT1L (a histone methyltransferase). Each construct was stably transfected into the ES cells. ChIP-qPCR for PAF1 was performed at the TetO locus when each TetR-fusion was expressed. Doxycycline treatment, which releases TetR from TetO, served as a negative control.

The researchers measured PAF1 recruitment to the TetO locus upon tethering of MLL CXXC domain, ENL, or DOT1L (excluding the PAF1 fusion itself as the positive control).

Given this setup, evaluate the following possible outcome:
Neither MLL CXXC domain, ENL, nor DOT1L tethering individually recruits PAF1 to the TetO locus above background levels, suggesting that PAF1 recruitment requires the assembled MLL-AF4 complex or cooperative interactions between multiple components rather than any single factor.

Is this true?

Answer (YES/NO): NO